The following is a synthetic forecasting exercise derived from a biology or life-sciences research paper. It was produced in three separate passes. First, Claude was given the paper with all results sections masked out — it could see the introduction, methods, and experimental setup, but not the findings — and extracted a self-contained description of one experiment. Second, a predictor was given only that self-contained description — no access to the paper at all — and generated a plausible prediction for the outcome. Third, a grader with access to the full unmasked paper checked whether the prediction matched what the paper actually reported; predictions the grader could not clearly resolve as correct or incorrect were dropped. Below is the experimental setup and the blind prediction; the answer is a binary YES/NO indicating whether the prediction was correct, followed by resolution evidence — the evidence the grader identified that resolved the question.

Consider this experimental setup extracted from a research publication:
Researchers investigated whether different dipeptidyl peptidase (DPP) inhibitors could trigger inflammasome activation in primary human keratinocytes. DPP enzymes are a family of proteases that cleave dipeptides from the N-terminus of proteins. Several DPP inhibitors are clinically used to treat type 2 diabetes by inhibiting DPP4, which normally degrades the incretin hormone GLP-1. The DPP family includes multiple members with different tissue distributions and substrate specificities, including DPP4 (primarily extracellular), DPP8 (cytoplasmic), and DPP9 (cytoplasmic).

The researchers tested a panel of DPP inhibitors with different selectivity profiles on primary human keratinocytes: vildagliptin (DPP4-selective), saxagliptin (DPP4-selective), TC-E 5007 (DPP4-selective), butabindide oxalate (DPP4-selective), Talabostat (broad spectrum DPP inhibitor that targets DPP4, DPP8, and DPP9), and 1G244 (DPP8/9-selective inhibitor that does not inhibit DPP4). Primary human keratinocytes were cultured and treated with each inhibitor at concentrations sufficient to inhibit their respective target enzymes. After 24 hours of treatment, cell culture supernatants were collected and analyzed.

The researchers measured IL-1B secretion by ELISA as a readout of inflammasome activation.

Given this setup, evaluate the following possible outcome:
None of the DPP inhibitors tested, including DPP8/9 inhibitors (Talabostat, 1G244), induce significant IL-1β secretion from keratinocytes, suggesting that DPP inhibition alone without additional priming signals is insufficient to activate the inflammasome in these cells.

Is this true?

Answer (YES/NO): NO